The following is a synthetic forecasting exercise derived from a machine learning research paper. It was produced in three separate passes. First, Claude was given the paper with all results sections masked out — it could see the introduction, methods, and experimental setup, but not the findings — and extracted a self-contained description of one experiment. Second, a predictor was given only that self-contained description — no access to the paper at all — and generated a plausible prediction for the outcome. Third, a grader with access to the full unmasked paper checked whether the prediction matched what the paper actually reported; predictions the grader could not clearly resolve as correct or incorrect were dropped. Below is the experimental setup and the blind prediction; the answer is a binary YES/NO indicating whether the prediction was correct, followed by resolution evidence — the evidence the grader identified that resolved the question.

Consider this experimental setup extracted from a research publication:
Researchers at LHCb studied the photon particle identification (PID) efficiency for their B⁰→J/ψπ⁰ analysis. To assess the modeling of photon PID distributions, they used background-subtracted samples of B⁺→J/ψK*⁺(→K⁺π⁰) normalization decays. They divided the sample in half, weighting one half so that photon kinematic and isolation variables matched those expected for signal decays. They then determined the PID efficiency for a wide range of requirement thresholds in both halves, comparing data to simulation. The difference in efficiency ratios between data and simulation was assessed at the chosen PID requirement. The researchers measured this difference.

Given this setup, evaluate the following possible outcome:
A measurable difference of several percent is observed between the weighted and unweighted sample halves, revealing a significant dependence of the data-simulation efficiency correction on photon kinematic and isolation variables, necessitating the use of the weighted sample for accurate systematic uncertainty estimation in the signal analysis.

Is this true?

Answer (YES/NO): NO